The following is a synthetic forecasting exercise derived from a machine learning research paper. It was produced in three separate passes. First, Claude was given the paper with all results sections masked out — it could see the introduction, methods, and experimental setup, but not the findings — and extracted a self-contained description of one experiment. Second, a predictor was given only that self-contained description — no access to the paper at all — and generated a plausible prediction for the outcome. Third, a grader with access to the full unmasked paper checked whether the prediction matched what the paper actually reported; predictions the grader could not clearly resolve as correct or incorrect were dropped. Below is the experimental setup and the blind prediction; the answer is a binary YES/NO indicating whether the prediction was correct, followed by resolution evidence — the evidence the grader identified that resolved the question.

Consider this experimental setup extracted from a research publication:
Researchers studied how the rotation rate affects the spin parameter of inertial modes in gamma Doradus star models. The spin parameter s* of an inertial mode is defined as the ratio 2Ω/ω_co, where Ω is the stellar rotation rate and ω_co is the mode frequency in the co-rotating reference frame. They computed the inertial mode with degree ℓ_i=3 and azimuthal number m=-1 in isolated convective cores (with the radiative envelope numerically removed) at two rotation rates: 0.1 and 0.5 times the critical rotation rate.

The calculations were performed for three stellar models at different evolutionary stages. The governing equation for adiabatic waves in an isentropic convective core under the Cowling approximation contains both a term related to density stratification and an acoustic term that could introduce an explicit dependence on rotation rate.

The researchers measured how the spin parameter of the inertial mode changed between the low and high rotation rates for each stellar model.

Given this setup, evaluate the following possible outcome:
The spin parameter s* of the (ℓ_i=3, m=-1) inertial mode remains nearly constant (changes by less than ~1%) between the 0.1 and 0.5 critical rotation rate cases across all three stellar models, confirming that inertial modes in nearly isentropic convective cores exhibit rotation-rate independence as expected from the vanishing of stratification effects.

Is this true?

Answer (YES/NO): YES